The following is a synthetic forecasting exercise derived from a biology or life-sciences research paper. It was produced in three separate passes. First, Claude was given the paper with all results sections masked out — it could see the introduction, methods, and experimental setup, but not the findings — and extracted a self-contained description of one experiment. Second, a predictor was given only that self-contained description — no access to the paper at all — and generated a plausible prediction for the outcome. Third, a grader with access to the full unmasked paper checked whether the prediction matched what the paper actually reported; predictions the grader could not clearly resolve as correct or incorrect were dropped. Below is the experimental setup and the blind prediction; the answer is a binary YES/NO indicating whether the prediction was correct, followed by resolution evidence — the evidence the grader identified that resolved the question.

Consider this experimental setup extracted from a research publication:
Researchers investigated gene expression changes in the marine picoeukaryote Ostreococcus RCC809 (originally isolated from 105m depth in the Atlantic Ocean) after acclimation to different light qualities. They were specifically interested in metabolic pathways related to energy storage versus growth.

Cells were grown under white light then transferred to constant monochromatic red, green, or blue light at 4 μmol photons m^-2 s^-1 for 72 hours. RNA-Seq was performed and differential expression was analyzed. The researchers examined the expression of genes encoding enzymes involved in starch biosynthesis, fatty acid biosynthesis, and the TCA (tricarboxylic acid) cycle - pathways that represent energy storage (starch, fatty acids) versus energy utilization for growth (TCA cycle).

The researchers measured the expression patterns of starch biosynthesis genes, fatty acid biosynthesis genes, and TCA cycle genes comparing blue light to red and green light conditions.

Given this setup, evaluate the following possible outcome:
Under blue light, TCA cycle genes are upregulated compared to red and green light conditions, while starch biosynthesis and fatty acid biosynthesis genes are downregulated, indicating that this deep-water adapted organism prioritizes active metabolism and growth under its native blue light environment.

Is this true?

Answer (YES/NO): YES